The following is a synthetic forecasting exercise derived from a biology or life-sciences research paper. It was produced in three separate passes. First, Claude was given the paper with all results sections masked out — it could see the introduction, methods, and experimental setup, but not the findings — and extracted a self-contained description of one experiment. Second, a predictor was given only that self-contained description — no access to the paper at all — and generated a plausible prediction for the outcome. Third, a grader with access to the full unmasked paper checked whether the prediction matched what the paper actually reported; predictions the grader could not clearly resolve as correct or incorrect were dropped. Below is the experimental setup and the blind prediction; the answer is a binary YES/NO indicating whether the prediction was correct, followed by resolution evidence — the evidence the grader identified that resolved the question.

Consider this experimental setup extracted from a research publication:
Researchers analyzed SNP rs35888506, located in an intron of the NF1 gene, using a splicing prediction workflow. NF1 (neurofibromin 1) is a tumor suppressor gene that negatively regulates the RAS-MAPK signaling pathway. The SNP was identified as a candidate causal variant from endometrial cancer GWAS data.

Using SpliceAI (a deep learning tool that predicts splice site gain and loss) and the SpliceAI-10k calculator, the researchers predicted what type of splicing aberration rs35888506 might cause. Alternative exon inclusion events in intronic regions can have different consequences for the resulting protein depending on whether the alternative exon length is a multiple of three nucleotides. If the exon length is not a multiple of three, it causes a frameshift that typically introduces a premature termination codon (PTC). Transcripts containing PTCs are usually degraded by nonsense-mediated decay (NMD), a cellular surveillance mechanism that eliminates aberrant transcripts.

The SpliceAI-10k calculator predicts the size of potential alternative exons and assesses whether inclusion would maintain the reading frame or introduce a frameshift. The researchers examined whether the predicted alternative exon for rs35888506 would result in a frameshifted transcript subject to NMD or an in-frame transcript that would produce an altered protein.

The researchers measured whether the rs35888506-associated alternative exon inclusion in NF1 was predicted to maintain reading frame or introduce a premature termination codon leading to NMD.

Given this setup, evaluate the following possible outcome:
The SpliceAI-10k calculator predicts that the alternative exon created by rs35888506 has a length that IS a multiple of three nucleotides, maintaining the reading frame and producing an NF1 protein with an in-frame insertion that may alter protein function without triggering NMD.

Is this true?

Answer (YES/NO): NO